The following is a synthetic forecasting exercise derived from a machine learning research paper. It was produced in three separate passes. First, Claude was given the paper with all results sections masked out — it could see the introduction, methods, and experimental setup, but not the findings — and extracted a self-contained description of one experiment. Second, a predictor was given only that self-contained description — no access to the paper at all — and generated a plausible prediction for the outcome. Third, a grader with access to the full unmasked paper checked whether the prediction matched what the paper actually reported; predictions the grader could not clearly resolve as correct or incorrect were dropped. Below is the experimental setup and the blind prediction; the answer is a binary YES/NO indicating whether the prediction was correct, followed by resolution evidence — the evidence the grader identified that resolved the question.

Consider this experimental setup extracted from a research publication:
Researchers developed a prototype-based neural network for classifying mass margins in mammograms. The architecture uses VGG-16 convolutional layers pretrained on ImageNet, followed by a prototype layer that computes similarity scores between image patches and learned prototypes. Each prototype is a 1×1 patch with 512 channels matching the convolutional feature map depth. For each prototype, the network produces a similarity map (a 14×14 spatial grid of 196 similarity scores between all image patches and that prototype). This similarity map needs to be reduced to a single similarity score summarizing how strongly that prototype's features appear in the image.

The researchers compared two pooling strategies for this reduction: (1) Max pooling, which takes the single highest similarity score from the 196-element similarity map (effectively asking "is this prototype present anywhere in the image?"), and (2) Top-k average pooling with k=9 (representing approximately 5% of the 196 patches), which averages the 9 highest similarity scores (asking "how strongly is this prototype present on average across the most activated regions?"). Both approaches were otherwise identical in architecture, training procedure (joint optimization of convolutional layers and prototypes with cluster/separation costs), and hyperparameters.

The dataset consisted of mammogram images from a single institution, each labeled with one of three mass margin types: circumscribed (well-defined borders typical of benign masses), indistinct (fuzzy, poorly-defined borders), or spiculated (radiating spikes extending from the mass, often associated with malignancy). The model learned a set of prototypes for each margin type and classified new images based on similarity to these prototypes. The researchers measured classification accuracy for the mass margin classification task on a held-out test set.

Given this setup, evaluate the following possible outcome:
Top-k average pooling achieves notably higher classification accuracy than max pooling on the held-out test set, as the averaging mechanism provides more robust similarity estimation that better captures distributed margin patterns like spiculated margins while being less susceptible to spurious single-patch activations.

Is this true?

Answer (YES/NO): NO